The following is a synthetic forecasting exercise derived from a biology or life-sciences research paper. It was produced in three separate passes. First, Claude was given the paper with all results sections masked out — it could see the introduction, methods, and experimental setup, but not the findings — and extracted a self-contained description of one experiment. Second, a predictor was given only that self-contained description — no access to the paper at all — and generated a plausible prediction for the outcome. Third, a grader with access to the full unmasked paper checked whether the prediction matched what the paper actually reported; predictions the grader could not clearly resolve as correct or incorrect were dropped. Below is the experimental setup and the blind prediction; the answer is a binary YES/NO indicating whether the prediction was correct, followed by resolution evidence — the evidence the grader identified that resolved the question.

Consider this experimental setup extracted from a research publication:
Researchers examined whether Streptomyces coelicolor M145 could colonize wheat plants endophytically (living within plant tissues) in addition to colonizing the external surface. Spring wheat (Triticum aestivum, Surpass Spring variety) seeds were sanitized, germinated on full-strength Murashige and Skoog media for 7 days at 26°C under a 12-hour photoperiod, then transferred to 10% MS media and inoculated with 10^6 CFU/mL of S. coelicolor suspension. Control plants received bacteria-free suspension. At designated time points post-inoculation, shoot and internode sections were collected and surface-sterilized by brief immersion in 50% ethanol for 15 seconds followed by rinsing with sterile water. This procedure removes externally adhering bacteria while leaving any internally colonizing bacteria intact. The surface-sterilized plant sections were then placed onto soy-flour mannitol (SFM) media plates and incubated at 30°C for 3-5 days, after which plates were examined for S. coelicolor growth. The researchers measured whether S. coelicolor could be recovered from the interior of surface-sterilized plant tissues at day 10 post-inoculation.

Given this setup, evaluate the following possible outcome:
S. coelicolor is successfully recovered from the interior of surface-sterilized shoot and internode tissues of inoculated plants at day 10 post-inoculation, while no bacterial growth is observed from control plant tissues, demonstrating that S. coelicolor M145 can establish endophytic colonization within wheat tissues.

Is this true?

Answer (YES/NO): NO